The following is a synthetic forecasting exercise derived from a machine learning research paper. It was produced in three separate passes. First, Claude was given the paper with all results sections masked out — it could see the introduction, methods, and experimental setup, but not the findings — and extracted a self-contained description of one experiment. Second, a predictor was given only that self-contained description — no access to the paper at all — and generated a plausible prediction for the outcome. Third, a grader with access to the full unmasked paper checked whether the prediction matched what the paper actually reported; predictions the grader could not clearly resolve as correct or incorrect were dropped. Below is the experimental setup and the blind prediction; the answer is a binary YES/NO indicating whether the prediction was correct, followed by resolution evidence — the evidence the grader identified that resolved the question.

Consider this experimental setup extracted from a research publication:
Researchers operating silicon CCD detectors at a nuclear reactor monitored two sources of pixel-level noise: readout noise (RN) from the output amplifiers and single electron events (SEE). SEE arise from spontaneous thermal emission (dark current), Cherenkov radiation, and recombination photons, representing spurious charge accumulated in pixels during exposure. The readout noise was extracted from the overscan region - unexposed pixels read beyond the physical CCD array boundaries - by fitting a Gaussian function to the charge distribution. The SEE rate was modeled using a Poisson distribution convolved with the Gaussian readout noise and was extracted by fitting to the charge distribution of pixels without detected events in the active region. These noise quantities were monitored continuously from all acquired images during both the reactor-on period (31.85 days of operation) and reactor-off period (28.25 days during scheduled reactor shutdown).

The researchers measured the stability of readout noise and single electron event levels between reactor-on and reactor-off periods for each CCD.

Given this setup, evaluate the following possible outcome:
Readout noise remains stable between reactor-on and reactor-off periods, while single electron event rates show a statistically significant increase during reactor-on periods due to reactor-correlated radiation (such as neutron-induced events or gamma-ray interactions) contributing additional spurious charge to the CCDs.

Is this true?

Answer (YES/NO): NO